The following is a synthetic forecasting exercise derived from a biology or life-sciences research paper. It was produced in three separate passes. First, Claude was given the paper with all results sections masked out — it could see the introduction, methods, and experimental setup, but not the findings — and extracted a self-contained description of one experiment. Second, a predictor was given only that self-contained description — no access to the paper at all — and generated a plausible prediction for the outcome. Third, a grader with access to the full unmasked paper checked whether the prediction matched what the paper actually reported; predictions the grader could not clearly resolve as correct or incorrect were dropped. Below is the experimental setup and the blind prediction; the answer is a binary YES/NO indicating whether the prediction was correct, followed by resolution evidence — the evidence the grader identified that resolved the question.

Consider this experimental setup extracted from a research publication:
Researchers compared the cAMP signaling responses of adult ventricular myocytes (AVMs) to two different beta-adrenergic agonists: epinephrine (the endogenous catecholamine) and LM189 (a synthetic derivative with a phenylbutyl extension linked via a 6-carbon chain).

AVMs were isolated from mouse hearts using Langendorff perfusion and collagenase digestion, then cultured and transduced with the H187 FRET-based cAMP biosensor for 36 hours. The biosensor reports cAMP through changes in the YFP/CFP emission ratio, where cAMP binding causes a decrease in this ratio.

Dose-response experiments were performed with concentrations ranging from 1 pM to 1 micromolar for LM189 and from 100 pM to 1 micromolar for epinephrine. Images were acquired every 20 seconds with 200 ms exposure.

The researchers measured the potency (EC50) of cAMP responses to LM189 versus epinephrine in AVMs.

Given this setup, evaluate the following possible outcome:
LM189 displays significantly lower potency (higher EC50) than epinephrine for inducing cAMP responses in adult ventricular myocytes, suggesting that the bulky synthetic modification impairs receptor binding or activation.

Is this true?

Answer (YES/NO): NO